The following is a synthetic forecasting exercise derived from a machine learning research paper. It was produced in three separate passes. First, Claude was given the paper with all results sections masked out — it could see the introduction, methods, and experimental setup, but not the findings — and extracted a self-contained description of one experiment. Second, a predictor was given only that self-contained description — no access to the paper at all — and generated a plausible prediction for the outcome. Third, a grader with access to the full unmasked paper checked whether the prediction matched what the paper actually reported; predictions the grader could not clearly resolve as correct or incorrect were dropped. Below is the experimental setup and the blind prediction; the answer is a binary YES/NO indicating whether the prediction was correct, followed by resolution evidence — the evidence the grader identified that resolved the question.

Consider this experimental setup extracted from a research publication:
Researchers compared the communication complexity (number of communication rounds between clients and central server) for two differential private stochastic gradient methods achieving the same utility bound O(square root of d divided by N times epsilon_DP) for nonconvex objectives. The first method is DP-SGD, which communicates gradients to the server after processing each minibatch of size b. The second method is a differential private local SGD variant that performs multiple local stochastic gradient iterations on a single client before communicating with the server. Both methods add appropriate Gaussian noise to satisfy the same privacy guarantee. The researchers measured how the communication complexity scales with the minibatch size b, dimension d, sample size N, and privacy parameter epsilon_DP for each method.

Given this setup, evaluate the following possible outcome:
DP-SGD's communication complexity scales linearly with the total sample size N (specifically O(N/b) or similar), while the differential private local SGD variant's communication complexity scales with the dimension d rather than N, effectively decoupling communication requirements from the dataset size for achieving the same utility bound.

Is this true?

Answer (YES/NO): NO